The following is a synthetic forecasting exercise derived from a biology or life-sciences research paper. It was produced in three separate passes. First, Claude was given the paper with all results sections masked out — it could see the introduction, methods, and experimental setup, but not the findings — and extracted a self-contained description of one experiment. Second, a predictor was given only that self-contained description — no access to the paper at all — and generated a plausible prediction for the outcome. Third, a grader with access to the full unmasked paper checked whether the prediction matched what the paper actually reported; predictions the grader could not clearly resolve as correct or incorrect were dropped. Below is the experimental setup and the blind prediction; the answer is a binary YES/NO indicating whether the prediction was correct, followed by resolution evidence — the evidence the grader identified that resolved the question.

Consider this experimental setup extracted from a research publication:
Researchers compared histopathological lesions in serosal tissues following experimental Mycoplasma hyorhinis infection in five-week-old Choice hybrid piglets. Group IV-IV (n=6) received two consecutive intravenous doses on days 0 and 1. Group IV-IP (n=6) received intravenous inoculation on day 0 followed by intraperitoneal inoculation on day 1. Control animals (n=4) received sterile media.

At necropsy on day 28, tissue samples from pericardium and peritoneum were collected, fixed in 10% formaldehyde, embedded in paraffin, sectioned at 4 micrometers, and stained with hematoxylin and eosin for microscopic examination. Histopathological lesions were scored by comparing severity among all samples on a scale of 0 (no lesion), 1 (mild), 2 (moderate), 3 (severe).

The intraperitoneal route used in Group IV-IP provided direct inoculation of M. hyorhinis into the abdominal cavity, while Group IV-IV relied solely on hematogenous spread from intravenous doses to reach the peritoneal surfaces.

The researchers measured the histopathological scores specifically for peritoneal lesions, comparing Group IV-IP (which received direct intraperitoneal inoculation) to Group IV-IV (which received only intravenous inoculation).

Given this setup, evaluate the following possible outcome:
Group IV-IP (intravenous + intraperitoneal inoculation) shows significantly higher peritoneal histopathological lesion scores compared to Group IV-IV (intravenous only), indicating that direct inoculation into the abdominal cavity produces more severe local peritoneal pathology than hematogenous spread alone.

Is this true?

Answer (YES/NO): NO